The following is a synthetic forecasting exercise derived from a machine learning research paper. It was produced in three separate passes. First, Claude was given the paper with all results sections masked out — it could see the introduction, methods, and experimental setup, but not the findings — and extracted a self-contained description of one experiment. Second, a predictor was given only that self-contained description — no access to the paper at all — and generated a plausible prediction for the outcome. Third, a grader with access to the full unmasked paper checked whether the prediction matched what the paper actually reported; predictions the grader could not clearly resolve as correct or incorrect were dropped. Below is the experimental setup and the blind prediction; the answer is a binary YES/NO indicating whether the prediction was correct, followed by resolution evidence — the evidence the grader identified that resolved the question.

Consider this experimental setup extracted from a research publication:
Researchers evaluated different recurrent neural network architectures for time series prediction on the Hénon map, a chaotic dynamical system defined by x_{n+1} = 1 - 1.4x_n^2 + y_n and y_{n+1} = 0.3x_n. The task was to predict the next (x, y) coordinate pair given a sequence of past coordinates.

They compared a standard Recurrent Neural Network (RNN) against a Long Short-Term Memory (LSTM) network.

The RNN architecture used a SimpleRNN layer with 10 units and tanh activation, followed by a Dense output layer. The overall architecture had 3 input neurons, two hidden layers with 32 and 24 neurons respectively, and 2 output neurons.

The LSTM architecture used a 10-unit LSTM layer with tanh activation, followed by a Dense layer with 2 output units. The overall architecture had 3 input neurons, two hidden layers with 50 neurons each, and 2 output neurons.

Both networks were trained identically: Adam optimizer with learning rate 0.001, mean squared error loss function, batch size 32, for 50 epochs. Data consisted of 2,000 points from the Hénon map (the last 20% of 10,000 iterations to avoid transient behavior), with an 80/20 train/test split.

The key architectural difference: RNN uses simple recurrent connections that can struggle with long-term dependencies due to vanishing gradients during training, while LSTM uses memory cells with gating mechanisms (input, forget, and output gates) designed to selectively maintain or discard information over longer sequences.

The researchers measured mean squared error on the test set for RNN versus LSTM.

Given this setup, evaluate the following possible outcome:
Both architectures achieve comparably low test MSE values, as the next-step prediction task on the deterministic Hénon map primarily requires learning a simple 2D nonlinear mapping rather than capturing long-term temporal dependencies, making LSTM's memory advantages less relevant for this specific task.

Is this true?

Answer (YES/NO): NO